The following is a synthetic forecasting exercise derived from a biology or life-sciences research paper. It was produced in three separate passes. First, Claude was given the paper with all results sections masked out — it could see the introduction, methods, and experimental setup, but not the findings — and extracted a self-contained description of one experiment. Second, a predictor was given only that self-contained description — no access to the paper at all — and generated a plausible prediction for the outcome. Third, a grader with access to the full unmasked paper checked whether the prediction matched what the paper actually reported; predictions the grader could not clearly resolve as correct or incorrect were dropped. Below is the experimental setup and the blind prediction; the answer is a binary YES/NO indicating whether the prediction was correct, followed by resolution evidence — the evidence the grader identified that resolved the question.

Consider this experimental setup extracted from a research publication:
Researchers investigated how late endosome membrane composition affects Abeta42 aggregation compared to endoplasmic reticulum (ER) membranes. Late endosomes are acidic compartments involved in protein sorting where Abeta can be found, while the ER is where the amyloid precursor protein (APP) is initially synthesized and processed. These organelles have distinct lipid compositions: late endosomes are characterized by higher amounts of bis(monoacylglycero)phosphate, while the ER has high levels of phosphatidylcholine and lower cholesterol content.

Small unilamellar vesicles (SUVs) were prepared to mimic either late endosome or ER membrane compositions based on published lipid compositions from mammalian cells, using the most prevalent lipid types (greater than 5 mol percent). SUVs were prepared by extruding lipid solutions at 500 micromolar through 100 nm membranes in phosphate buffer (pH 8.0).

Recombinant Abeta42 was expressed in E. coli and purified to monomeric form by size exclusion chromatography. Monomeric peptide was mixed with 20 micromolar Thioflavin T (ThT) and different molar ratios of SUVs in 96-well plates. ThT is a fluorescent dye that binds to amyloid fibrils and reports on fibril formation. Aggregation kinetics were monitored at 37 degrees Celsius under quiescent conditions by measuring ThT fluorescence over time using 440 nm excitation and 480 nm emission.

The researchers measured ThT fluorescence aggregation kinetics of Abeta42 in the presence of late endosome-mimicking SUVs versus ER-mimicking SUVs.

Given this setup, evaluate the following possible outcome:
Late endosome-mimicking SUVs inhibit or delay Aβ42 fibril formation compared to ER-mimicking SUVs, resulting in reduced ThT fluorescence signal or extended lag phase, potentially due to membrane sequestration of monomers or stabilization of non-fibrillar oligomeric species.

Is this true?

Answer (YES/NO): NO